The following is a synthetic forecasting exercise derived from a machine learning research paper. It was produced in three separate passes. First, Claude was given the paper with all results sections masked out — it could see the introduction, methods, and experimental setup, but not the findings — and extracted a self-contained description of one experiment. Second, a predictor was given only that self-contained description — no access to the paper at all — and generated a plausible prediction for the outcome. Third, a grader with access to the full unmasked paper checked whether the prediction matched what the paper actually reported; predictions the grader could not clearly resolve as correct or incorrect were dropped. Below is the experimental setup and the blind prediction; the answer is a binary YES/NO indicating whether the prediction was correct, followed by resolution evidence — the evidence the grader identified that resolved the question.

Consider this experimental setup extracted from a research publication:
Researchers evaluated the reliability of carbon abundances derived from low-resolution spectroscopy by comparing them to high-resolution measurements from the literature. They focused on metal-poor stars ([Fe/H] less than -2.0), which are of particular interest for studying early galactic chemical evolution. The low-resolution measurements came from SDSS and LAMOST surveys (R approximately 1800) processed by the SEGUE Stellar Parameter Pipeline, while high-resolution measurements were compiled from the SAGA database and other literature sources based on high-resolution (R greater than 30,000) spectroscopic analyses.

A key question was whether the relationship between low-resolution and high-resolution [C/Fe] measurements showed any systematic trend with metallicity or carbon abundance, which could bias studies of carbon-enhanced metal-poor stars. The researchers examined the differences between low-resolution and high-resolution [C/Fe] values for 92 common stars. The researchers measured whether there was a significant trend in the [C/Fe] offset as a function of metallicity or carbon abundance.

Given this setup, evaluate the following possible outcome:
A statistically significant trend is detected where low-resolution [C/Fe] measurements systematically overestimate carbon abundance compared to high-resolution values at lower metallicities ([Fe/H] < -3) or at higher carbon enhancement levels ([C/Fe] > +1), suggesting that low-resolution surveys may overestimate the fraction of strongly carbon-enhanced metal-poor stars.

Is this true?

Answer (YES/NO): NO